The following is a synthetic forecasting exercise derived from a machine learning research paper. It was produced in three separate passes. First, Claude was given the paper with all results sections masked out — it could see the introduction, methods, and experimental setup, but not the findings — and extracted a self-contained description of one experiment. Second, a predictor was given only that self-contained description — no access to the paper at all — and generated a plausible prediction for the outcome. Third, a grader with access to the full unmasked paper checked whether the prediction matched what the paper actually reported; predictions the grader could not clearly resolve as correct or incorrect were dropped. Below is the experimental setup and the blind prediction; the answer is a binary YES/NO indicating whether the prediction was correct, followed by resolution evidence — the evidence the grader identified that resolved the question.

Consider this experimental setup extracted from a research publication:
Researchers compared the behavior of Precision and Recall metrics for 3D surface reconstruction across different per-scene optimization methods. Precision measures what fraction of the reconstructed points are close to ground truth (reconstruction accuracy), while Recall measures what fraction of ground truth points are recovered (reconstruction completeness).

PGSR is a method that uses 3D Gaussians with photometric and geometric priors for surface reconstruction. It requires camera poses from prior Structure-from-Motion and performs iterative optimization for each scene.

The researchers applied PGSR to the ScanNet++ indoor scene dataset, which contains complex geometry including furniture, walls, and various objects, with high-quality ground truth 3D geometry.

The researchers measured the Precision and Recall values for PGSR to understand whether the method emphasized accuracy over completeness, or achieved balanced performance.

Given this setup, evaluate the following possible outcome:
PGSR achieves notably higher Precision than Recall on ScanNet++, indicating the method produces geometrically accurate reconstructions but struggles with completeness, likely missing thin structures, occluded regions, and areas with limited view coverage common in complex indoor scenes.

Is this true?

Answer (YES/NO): YES